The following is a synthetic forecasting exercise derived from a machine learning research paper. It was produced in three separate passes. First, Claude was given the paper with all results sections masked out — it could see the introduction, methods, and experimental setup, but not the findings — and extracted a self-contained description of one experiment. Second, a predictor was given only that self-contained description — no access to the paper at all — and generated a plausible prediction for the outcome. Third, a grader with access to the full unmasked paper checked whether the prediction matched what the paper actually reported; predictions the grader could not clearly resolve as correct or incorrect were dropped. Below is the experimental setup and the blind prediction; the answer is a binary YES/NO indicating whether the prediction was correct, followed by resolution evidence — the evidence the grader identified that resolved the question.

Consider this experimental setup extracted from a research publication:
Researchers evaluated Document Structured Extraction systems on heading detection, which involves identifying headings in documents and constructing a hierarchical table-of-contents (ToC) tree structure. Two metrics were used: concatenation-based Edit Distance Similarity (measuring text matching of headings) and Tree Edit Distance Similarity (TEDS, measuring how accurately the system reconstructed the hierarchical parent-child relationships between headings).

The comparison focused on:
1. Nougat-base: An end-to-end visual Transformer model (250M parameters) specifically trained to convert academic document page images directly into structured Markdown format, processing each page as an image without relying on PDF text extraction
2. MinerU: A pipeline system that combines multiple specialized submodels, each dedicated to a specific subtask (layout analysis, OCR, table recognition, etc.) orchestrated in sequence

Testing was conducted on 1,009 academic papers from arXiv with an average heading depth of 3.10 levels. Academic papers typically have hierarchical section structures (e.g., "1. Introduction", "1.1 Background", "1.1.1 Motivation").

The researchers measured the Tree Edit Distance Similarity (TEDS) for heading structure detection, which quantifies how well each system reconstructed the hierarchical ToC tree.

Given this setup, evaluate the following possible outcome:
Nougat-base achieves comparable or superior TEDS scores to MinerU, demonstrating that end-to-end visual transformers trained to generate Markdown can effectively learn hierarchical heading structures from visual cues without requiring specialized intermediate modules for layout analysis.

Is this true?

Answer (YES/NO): YES